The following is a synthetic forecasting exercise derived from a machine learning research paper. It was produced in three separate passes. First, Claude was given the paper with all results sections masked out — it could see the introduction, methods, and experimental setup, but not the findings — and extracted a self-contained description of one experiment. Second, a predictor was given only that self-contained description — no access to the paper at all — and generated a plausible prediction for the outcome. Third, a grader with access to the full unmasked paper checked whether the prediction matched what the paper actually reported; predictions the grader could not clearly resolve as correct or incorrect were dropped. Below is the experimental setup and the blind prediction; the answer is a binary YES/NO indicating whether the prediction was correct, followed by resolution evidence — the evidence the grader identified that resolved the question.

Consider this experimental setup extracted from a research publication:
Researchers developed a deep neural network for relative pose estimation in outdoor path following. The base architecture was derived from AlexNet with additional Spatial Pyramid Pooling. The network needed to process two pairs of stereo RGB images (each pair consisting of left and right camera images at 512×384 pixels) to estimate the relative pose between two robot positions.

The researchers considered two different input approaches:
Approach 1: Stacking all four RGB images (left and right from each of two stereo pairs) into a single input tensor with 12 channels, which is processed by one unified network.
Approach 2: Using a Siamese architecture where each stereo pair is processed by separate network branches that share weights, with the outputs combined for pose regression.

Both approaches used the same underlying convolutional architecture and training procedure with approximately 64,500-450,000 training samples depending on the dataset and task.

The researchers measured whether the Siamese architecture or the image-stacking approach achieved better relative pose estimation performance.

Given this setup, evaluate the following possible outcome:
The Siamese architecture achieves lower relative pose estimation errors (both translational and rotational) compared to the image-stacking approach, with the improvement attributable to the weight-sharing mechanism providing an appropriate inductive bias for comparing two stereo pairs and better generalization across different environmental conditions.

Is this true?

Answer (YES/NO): NO